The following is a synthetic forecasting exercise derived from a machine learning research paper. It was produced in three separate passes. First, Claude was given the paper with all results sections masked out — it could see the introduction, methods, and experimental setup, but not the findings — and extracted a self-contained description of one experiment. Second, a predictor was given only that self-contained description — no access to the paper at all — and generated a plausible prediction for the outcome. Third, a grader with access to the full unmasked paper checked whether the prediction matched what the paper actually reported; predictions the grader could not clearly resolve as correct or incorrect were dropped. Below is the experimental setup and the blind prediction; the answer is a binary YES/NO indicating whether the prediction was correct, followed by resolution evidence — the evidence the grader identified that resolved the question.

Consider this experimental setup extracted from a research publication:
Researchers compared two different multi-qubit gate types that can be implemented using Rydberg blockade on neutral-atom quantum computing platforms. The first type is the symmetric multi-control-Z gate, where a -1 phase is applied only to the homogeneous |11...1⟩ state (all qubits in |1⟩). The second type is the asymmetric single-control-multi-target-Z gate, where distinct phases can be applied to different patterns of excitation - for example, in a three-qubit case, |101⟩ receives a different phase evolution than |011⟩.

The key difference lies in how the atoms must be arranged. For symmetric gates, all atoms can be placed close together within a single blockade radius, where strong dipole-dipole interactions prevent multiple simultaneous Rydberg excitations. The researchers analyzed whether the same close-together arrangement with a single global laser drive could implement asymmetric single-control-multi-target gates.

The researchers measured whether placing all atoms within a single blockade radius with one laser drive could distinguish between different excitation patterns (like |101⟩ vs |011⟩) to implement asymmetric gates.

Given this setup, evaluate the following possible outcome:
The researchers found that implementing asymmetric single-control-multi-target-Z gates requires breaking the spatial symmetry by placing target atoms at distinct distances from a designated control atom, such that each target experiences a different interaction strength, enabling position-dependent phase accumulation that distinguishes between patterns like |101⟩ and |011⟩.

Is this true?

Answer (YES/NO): NO